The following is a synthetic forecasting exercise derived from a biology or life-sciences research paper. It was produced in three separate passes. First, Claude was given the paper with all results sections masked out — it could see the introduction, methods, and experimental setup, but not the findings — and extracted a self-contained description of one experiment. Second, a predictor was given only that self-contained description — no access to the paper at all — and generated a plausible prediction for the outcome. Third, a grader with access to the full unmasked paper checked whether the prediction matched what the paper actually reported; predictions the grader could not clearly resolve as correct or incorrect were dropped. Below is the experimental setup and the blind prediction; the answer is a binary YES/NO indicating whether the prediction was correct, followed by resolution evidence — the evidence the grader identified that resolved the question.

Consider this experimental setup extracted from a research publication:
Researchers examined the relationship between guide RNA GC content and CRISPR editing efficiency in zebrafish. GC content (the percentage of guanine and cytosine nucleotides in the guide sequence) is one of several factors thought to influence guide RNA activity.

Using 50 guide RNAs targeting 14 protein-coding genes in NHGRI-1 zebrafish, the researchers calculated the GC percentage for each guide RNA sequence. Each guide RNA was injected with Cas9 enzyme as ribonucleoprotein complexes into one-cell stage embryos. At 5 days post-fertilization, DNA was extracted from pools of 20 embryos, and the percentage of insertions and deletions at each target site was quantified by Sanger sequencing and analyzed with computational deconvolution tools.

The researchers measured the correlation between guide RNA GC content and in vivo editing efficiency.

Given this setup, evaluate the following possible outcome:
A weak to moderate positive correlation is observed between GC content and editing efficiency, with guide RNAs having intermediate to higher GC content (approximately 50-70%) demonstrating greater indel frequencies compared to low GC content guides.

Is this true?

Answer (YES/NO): NO